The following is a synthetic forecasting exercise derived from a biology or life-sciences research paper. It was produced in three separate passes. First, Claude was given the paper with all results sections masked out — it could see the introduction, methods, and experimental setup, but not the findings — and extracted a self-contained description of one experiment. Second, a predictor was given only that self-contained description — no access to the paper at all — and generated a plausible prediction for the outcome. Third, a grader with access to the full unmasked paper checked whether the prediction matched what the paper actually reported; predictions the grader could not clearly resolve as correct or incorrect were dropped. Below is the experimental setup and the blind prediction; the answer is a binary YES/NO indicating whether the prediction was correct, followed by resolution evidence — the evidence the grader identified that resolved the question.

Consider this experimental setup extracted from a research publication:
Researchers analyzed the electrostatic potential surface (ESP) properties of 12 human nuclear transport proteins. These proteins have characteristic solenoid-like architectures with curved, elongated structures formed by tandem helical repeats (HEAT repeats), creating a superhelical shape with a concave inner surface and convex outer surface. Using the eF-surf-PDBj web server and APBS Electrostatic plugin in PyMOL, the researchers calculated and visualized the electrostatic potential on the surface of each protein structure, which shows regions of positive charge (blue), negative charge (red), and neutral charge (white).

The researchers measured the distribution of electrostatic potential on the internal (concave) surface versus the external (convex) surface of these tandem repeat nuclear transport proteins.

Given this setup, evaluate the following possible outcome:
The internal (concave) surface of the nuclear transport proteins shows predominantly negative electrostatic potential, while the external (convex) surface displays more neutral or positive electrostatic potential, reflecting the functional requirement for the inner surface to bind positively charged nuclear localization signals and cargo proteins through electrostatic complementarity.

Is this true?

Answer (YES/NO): YES